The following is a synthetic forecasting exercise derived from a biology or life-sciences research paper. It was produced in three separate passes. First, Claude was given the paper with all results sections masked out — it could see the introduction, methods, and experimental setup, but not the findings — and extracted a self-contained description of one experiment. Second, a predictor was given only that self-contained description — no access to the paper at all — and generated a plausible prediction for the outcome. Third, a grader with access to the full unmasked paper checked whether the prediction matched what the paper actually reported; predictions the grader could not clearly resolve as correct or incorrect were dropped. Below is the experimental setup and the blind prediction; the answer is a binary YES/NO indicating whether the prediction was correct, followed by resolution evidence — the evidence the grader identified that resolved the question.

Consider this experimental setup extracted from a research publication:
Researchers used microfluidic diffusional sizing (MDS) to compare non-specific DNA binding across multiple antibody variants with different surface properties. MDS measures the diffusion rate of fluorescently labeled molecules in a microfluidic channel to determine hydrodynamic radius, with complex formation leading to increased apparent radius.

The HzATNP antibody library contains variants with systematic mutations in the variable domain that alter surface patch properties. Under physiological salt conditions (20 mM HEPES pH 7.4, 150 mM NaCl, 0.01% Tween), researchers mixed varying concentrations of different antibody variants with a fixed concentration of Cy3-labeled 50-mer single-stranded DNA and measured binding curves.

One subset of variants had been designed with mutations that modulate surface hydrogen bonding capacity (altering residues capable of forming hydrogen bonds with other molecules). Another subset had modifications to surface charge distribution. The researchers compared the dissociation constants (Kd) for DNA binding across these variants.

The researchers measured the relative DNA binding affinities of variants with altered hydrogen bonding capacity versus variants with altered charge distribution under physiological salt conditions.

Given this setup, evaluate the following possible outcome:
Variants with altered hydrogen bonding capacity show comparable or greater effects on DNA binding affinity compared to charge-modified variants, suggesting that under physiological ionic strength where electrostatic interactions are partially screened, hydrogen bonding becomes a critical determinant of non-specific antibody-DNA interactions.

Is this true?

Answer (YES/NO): YES